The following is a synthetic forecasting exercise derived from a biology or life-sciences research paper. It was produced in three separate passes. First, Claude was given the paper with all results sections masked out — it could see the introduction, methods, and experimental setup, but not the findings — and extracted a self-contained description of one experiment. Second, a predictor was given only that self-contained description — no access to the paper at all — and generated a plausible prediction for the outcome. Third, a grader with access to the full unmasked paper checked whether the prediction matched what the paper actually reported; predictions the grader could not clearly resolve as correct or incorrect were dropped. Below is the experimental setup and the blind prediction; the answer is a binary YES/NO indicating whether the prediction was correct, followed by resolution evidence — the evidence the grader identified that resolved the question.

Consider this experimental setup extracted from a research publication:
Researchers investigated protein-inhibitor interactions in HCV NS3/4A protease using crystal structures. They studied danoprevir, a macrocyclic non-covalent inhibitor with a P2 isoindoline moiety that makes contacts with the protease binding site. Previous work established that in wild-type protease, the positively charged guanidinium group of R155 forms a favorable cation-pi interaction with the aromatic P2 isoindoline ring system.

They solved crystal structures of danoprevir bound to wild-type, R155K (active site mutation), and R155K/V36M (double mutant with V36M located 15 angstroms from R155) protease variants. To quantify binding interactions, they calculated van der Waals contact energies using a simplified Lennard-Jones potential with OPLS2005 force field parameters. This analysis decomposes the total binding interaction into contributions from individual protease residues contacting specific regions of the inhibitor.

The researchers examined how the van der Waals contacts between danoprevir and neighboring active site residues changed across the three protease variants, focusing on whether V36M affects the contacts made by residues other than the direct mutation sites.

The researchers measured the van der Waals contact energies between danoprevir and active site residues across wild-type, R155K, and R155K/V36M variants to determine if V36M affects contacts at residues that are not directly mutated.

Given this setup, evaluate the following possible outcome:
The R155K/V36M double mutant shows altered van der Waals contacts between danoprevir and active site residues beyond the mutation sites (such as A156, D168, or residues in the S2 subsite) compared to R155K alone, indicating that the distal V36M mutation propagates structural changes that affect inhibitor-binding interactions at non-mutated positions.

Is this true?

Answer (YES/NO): YES